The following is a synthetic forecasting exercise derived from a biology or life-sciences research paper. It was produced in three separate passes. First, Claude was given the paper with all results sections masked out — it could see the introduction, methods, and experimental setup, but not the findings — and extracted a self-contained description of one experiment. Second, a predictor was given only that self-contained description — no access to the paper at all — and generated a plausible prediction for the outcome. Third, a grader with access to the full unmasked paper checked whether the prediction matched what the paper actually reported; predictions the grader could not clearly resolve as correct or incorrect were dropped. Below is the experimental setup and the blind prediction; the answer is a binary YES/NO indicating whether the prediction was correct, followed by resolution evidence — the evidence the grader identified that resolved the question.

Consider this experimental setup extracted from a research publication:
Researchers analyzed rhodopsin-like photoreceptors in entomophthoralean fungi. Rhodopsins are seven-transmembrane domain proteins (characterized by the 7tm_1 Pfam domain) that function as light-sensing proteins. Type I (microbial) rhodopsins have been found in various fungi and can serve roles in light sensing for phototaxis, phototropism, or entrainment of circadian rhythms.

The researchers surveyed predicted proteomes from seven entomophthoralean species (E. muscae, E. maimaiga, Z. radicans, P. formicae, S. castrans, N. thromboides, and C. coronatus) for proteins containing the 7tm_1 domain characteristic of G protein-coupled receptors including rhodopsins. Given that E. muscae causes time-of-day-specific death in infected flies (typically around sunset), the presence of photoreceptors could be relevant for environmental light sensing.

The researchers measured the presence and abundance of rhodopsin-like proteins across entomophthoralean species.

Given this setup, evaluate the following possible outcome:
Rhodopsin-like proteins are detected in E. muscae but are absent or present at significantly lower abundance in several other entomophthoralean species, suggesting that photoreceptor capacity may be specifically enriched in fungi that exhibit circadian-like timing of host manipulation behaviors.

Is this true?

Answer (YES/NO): NO